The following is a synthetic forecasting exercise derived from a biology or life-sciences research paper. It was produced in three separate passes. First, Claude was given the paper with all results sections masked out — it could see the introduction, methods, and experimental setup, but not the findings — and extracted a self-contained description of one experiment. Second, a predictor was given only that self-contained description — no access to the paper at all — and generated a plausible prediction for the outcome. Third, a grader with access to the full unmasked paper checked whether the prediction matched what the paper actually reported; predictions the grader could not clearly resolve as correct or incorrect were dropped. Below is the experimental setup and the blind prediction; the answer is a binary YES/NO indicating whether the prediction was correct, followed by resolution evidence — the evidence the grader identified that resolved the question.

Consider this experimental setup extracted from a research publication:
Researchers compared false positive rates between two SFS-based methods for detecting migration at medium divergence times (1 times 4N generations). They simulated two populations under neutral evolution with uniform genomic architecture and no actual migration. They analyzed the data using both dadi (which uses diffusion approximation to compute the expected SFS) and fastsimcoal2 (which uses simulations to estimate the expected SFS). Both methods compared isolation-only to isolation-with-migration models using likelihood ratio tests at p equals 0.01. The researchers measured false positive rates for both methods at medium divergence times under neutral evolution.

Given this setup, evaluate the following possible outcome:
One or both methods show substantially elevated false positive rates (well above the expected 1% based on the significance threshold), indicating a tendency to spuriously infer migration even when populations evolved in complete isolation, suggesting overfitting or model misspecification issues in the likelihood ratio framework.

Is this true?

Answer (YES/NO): YES